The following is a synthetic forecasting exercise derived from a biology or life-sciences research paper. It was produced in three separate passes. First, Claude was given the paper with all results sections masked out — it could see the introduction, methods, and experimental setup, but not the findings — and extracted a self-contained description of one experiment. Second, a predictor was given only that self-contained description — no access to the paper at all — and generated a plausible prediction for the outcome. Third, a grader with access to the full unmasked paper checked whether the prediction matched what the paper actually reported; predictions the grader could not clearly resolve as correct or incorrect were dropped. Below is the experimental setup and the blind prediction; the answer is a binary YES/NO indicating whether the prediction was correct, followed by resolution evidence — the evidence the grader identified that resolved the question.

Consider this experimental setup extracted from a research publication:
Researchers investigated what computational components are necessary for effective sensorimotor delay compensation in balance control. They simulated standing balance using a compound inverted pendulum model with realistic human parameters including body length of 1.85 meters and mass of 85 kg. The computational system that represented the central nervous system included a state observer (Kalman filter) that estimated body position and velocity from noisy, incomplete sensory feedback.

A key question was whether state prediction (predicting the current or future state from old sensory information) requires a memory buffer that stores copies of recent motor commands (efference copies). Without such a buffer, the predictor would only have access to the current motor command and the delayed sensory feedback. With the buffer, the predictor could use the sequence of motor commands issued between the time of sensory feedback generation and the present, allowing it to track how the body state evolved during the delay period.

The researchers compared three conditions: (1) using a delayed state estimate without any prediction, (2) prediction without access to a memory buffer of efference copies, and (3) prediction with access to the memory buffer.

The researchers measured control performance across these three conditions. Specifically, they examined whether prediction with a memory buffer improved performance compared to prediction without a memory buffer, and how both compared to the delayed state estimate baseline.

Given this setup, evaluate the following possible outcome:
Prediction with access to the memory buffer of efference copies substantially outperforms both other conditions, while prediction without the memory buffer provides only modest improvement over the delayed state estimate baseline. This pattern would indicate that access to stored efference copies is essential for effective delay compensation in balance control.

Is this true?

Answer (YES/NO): NO